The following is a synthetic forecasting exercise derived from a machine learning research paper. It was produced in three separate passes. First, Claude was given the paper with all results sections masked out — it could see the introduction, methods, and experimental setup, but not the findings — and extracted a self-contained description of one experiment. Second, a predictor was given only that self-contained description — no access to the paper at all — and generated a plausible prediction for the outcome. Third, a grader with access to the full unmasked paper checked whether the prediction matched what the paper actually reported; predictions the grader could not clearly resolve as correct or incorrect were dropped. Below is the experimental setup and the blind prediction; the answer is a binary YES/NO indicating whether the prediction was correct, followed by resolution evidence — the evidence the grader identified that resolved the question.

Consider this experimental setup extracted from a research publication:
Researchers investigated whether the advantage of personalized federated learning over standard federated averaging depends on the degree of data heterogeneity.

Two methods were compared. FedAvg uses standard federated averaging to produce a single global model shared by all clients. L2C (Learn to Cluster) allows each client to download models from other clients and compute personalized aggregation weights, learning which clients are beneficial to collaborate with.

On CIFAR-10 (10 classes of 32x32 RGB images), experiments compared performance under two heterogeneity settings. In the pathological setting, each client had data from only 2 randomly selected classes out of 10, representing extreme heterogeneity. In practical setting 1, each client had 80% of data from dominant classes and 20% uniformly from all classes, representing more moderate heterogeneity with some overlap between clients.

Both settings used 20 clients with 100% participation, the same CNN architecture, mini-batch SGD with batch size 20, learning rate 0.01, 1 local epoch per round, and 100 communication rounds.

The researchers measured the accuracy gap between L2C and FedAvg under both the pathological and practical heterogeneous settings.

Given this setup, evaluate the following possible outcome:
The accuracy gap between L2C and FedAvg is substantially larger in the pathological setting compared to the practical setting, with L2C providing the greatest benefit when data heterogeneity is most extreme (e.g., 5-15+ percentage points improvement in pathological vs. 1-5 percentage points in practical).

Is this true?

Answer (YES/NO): NO